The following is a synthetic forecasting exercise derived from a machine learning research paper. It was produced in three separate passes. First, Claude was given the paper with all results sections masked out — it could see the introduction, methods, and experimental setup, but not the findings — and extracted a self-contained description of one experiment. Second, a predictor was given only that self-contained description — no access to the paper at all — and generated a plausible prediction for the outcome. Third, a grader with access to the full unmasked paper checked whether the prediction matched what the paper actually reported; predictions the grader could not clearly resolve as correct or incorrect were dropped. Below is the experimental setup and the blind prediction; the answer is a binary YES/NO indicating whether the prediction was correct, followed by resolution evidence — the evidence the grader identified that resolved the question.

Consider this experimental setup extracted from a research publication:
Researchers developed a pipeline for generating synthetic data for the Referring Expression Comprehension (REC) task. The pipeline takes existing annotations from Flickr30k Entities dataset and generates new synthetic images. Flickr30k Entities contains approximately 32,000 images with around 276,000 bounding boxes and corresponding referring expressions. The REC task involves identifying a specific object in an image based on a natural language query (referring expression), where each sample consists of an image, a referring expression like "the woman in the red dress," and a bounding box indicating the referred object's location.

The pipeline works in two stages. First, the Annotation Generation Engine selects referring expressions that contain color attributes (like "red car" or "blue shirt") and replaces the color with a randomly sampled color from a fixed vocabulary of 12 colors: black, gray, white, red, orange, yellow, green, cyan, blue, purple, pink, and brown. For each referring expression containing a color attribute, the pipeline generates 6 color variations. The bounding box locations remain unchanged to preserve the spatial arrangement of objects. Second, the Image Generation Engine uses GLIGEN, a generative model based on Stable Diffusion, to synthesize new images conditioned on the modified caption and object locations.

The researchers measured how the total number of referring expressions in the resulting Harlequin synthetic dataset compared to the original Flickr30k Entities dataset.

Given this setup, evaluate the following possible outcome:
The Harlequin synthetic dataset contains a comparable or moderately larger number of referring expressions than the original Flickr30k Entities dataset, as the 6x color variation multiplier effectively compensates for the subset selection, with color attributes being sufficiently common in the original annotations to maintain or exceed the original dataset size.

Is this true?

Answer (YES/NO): NO